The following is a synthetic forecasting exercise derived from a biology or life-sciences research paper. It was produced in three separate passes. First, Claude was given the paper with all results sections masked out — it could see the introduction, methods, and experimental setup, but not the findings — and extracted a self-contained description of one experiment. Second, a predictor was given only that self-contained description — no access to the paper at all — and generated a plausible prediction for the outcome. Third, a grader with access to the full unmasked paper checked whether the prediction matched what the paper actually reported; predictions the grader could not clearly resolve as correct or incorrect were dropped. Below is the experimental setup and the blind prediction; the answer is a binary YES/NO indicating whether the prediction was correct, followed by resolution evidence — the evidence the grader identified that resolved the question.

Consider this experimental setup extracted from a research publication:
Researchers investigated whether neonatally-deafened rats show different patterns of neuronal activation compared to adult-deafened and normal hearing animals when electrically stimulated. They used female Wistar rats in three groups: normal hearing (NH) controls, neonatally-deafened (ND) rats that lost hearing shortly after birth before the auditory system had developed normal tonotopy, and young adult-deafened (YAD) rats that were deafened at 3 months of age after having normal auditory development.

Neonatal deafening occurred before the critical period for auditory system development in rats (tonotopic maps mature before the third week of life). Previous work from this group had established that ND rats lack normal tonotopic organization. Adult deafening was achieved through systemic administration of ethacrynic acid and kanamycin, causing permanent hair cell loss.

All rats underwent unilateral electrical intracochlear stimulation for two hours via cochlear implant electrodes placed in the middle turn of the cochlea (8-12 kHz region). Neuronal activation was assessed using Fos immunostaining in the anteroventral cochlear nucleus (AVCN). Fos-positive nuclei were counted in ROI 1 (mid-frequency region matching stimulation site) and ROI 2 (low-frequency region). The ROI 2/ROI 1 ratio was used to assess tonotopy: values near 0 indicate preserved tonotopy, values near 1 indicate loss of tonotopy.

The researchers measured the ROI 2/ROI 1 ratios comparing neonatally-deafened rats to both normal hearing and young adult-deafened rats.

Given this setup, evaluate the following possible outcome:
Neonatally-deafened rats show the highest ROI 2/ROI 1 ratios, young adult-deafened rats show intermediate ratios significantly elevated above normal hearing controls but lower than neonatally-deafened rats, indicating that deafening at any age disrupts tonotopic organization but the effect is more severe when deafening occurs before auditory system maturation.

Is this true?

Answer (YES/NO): NO